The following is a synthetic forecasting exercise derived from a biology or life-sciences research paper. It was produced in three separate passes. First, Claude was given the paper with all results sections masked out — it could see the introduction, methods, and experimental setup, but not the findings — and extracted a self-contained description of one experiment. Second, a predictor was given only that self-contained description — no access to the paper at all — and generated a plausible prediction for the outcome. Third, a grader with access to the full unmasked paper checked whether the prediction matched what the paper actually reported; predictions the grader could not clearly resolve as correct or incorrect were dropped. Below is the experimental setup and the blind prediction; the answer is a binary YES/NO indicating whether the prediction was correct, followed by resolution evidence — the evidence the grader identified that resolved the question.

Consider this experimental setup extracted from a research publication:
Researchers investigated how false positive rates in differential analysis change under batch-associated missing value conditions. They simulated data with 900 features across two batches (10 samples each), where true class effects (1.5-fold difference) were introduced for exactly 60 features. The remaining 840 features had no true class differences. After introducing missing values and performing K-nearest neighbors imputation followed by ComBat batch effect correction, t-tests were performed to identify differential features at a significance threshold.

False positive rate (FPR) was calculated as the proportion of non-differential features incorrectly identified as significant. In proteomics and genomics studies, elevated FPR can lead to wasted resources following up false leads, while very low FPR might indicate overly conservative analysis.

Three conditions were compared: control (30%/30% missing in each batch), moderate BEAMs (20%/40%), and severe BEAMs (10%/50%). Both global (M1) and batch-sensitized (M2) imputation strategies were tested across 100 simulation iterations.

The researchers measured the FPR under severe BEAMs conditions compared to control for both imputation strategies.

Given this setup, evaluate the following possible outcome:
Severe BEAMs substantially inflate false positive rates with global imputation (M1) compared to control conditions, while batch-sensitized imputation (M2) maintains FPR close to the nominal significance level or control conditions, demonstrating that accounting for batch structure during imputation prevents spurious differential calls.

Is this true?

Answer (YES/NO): YES